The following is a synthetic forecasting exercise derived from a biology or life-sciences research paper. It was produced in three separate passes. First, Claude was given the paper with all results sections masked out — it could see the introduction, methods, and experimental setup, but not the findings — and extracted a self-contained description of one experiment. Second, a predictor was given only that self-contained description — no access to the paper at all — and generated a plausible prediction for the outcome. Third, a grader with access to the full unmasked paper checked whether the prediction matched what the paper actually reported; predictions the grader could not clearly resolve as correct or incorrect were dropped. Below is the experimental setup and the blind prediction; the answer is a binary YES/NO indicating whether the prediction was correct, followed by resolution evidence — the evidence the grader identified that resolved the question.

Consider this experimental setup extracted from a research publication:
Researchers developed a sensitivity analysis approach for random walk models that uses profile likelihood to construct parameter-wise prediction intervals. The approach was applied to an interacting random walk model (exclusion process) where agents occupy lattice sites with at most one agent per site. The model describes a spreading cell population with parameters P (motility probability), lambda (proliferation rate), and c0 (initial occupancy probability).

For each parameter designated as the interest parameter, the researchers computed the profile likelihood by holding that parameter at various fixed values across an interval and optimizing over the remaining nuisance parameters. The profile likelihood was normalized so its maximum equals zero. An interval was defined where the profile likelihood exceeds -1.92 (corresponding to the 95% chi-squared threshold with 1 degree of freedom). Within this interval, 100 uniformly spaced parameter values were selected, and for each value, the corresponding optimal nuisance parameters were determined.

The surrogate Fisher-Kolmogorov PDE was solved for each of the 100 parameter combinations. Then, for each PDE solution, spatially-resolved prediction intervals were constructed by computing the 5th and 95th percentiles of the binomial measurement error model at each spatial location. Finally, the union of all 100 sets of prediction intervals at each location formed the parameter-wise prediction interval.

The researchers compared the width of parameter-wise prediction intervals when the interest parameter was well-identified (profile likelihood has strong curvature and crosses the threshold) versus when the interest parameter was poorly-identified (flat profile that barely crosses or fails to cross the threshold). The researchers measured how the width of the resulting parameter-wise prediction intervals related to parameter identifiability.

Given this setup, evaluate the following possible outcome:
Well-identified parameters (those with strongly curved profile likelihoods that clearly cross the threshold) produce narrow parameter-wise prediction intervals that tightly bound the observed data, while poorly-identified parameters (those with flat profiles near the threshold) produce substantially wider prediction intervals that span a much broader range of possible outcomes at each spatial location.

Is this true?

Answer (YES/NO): NO